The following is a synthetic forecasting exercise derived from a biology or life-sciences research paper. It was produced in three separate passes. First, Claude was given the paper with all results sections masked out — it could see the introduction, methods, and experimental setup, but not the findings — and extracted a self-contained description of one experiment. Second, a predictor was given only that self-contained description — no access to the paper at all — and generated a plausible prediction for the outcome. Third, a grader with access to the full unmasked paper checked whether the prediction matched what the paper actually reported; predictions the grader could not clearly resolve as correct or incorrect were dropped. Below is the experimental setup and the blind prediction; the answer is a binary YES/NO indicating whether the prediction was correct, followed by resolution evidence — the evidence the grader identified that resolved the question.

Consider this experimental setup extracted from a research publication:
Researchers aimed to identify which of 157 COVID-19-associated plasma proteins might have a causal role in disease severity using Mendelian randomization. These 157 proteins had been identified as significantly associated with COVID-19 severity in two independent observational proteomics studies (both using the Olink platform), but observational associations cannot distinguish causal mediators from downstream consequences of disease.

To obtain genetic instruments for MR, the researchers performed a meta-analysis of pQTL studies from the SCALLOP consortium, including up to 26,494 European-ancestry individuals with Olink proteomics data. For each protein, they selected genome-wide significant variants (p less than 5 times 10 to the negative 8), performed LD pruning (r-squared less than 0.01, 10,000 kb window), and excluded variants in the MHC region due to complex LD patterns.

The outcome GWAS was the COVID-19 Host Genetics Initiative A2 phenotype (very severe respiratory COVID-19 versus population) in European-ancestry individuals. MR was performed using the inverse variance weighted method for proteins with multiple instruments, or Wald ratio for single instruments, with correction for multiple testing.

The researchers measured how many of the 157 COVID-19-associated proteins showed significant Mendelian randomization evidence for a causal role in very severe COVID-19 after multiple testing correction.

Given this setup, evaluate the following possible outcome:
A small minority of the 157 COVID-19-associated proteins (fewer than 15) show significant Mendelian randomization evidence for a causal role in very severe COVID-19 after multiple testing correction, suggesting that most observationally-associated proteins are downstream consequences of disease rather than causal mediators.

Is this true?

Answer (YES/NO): YES